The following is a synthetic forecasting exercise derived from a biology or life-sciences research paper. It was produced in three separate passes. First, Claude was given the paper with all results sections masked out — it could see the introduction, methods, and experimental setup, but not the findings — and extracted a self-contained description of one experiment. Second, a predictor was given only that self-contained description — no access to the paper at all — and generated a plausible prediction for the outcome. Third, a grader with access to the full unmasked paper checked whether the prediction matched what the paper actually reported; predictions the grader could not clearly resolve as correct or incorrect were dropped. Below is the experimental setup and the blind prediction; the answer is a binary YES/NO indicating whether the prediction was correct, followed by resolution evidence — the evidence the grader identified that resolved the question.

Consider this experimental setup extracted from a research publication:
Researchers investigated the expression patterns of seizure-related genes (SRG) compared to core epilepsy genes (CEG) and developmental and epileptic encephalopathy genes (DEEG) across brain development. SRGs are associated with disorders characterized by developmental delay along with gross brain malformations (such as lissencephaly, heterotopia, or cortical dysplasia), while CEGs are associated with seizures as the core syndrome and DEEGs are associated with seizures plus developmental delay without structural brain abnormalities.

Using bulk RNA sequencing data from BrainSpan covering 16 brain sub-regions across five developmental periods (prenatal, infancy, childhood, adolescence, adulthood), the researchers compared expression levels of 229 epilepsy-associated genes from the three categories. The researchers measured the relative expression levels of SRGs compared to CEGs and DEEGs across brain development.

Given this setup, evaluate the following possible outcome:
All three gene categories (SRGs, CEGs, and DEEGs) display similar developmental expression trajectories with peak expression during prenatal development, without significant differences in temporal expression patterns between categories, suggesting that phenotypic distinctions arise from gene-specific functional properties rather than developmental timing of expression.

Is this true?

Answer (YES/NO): NO